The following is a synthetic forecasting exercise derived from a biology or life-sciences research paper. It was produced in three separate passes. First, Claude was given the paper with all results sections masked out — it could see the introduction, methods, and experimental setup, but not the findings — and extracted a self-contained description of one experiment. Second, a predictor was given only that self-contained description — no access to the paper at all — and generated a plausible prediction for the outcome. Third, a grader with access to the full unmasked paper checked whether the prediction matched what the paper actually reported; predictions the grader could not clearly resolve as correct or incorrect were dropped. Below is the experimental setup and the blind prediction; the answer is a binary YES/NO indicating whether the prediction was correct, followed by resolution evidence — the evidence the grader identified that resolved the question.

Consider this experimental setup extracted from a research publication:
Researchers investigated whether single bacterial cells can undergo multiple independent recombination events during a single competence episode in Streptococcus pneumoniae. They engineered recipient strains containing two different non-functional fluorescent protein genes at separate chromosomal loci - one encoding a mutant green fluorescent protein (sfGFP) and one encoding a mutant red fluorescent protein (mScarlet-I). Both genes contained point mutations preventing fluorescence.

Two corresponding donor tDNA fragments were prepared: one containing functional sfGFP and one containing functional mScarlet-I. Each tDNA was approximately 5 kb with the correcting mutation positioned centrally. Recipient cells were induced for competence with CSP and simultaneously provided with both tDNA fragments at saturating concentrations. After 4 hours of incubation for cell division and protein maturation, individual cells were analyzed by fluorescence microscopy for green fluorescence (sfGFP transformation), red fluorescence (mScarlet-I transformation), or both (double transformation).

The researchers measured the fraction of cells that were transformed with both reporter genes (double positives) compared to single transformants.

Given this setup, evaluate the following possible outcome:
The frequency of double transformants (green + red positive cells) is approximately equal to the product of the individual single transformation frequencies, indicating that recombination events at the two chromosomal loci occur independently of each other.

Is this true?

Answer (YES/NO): NO